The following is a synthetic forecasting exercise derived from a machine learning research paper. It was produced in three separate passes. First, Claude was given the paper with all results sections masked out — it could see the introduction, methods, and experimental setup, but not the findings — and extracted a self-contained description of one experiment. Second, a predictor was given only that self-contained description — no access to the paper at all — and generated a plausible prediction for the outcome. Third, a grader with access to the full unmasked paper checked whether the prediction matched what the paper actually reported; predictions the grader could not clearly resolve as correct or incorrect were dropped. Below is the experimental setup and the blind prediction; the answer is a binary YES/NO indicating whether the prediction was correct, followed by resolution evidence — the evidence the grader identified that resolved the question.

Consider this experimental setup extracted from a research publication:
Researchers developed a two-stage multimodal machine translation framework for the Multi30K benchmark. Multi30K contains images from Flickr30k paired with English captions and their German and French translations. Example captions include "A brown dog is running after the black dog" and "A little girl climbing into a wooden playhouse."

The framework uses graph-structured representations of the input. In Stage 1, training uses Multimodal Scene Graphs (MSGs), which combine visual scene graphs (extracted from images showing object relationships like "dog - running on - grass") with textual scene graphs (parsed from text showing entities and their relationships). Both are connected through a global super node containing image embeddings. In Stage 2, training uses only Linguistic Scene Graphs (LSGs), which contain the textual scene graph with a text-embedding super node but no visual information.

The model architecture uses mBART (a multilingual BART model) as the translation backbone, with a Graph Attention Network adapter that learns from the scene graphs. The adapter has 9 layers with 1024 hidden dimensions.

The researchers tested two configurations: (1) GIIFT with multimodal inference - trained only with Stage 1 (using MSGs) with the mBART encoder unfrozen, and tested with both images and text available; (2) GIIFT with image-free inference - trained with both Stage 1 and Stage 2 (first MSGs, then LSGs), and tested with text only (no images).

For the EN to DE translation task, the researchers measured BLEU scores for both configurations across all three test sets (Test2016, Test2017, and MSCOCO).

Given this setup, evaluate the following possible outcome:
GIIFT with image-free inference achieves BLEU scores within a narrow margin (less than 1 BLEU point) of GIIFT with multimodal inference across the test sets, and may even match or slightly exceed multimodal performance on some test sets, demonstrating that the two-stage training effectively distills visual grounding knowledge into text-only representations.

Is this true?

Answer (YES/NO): YES